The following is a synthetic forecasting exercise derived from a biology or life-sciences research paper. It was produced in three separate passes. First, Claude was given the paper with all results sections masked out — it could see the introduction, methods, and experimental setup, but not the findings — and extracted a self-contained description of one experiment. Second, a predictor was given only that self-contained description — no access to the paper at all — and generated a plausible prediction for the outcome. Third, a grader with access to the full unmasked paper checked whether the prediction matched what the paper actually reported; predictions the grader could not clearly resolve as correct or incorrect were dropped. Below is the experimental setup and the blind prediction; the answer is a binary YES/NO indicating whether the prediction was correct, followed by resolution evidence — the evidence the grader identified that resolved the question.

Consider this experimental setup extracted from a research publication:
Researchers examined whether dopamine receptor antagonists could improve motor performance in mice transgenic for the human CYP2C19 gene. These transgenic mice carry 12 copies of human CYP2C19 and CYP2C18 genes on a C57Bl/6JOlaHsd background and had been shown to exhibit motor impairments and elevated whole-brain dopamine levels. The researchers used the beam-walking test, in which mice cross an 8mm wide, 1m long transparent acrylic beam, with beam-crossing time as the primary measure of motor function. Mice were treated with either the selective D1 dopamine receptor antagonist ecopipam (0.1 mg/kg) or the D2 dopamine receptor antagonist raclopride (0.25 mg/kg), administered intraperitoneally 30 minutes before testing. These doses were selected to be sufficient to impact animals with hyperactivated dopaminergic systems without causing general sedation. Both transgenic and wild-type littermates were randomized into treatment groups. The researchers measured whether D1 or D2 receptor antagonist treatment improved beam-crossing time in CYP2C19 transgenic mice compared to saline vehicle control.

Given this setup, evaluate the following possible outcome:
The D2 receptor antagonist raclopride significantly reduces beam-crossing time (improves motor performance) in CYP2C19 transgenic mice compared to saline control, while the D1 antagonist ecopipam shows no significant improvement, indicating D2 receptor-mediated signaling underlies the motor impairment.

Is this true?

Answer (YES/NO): NO